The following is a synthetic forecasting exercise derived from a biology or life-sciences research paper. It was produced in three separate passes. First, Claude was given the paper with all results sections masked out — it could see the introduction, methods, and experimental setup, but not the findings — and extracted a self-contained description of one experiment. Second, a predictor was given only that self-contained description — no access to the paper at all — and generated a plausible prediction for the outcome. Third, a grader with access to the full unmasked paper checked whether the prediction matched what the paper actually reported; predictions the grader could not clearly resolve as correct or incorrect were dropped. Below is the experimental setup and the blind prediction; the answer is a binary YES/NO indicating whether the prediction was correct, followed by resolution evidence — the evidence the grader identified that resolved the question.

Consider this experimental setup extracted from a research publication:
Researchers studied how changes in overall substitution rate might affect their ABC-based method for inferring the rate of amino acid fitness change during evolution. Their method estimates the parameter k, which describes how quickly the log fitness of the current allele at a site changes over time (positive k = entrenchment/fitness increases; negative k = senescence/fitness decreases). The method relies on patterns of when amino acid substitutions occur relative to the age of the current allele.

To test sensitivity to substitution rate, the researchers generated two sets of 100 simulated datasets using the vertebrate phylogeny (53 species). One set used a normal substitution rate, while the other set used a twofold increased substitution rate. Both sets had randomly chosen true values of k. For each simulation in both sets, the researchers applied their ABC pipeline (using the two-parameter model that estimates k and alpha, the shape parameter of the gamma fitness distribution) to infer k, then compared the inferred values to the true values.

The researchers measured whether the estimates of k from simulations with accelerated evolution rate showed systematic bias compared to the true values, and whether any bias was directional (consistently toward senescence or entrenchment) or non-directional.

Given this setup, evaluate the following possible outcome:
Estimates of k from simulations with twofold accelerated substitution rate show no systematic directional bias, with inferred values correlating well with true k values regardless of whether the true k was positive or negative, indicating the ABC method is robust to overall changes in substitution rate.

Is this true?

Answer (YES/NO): NO